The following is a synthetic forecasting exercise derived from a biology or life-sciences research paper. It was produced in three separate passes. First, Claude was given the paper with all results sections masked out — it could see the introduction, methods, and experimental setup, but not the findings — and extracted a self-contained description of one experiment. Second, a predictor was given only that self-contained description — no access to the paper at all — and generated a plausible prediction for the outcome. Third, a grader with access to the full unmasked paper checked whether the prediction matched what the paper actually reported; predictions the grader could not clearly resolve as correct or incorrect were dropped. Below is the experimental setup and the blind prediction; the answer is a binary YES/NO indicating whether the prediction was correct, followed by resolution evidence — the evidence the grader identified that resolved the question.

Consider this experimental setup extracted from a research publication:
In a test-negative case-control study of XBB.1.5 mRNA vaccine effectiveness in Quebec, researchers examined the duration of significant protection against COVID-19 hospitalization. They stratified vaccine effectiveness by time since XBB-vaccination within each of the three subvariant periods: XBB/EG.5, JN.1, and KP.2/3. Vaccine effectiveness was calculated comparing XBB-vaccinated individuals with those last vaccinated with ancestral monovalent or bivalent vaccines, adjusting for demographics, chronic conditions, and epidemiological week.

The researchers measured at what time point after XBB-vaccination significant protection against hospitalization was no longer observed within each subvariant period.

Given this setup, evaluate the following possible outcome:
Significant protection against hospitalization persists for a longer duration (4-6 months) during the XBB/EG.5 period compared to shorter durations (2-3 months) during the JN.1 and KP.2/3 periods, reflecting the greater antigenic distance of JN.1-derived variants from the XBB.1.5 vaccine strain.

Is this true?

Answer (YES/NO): NO